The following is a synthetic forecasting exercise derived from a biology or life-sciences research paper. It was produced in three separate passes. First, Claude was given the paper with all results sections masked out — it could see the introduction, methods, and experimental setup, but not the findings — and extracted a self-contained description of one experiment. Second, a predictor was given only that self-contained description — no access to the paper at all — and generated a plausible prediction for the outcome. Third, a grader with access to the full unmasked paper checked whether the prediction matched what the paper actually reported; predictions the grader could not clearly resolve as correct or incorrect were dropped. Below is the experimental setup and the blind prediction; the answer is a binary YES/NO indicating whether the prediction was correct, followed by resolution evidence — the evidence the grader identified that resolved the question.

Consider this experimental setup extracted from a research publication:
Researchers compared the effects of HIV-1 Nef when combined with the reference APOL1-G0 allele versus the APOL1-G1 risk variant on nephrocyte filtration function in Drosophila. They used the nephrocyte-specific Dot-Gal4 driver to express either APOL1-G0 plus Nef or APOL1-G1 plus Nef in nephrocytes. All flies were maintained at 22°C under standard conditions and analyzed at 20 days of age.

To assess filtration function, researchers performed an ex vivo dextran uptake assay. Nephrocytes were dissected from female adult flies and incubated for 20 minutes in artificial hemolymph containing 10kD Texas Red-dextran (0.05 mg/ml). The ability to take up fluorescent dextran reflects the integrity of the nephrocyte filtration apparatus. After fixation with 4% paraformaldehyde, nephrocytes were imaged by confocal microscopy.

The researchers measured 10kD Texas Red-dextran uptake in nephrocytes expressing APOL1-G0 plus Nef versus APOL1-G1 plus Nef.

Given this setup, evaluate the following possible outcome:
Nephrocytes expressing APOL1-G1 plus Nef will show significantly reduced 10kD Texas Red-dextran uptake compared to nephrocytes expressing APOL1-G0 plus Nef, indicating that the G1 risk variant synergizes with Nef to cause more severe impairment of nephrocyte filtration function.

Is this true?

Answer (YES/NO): YES